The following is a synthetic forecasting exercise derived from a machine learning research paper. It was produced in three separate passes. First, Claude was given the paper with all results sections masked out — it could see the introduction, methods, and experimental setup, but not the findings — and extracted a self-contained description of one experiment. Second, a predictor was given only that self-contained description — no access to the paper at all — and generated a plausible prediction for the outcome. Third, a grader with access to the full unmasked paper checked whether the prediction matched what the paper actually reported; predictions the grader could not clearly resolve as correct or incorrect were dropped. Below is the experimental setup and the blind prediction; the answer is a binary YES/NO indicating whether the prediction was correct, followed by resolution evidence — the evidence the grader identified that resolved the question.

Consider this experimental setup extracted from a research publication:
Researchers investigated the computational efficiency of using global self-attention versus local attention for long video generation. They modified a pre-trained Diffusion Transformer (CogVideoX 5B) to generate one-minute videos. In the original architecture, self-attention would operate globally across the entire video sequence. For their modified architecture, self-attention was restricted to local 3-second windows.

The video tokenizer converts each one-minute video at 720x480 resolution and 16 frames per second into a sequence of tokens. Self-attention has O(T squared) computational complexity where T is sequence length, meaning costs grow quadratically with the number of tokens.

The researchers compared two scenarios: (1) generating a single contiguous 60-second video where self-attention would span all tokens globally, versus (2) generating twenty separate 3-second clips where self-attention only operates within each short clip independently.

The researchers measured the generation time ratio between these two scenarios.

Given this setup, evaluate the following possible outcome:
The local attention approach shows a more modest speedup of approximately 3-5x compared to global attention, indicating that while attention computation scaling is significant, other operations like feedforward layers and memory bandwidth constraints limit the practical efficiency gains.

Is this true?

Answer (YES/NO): NO